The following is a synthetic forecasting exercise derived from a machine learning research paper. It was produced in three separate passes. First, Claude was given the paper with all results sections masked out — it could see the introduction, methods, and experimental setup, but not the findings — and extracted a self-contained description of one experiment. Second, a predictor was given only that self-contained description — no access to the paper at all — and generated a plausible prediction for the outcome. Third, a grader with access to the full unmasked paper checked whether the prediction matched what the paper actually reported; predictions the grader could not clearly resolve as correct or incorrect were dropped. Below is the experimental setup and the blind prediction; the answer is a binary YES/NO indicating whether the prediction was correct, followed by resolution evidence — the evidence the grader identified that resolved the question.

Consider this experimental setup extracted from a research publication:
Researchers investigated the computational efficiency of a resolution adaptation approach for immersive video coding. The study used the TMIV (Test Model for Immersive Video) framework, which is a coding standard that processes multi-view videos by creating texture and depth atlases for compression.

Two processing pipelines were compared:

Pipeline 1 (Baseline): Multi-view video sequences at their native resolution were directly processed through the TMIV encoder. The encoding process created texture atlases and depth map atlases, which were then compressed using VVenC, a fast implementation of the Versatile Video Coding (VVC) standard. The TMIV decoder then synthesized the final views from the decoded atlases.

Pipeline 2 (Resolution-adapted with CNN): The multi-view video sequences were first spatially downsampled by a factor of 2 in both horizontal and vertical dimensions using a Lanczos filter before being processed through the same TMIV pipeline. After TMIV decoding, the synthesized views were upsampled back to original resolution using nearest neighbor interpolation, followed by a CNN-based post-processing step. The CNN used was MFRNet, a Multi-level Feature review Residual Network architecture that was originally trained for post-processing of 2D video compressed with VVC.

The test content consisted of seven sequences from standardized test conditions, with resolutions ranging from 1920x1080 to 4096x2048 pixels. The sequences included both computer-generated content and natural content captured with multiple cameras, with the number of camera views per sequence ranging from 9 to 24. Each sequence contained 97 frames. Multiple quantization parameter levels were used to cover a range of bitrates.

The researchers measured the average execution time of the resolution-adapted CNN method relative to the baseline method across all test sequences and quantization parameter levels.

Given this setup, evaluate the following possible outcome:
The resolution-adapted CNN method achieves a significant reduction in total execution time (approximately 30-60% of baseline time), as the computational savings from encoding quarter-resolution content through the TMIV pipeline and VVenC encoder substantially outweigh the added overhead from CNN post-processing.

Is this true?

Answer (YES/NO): NO